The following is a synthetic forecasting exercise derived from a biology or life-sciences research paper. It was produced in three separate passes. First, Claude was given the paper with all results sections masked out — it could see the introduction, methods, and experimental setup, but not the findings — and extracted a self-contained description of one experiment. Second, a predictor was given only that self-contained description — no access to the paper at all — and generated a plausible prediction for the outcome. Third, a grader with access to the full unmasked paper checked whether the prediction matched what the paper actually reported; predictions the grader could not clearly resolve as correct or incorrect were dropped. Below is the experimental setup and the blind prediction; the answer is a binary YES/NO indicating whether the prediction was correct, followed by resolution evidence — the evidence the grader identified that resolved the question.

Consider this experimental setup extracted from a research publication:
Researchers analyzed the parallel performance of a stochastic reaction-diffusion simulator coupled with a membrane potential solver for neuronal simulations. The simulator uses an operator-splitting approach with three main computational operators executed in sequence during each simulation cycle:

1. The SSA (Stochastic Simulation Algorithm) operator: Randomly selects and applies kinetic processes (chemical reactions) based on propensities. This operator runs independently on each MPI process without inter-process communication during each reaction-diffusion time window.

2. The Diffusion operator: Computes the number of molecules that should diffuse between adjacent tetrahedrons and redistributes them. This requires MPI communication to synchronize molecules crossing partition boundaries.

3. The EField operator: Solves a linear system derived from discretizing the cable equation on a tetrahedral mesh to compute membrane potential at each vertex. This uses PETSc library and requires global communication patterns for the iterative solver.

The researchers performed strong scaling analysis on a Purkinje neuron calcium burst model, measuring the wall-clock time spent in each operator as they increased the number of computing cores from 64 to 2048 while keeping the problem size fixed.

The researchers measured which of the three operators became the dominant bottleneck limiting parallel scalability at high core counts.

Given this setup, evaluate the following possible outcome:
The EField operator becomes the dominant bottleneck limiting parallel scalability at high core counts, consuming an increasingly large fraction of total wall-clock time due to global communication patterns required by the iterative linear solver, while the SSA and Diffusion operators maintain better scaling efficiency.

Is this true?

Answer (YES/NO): YES